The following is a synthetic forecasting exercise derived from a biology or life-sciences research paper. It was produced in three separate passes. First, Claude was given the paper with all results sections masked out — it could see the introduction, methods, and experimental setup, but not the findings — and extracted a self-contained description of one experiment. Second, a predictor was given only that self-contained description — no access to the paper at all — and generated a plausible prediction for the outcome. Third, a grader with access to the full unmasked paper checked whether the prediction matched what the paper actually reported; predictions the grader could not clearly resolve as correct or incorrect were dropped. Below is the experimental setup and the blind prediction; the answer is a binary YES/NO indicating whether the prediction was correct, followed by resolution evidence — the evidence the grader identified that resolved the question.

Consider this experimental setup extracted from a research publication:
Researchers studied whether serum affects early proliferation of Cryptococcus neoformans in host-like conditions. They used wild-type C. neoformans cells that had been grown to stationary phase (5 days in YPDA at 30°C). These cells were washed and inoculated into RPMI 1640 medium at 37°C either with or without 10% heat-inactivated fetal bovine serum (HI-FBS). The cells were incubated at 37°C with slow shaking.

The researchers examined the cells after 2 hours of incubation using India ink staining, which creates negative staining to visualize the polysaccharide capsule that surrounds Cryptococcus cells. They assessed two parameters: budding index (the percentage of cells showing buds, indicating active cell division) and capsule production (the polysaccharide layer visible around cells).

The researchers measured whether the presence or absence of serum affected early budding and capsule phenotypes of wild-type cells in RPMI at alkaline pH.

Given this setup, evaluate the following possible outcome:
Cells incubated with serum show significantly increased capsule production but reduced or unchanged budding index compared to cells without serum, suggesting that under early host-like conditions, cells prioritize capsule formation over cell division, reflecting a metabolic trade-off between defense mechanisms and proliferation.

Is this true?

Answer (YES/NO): NO